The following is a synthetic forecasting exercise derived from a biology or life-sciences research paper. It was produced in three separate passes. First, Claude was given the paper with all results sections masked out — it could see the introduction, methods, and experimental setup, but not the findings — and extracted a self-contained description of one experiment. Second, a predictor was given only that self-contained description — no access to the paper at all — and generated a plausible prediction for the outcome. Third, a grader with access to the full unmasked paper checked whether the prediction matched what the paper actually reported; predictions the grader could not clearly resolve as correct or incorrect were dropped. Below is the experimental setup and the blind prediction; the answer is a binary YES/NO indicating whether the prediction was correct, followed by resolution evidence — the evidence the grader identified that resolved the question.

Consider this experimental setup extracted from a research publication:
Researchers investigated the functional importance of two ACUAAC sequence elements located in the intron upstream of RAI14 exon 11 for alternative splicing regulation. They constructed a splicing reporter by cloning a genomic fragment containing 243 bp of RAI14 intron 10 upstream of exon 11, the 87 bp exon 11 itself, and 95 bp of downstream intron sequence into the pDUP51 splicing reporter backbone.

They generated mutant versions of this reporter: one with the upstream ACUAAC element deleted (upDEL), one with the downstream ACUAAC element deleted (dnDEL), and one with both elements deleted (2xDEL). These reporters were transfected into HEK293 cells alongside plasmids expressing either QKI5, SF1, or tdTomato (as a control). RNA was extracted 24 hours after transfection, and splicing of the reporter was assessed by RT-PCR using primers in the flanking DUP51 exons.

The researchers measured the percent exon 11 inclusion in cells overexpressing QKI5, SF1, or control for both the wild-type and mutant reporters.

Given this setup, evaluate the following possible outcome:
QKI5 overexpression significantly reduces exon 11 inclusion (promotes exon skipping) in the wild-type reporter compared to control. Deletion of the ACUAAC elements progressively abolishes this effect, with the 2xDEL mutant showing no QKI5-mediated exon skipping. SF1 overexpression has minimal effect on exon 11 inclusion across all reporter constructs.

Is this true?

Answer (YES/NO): NO